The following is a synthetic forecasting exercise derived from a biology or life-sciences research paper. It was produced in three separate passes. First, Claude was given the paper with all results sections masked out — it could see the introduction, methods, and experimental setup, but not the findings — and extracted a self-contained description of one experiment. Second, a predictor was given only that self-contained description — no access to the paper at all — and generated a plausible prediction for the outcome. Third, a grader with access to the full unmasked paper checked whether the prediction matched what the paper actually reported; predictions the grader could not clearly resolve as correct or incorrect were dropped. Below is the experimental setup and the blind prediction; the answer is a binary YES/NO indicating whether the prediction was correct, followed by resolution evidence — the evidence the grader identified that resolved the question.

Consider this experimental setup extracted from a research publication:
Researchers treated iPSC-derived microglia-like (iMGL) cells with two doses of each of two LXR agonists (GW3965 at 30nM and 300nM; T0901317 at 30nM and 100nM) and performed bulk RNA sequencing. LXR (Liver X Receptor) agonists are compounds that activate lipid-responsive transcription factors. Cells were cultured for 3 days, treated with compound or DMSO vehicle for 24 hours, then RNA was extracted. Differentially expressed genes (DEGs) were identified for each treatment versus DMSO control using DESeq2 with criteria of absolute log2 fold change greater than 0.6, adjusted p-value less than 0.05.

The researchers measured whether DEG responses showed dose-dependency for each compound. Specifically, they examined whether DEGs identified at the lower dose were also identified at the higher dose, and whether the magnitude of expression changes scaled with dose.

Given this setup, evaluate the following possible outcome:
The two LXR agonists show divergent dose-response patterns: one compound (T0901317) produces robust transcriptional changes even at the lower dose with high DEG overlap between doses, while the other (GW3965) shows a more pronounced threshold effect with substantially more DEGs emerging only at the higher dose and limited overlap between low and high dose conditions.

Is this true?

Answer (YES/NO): NO